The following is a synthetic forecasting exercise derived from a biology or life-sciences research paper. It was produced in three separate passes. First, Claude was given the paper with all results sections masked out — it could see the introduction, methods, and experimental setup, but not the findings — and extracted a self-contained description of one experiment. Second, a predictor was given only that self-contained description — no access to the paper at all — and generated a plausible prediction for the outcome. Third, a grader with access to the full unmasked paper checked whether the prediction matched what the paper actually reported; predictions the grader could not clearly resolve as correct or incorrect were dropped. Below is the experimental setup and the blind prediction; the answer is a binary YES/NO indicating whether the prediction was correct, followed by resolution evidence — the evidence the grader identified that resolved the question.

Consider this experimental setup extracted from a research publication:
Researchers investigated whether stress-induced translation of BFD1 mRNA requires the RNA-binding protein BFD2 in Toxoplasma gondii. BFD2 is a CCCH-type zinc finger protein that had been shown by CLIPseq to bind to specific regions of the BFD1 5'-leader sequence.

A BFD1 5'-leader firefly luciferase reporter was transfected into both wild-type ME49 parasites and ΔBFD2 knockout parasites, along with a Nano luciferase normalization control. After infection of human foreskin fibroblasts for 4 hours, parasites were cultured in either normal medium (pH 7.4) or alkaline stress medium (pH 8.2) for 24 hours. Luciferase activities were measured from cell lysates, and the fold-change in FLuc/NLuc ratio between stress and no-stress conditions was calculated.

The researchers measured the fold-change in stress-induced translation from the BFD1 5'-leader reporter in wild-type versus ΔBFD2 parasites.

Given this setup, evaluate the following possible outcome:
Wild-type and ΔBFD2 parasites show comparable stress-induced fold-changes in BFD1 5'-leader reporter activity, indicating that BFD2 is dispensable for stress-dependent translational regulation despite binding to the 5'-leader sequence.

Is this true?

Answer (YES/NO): NO